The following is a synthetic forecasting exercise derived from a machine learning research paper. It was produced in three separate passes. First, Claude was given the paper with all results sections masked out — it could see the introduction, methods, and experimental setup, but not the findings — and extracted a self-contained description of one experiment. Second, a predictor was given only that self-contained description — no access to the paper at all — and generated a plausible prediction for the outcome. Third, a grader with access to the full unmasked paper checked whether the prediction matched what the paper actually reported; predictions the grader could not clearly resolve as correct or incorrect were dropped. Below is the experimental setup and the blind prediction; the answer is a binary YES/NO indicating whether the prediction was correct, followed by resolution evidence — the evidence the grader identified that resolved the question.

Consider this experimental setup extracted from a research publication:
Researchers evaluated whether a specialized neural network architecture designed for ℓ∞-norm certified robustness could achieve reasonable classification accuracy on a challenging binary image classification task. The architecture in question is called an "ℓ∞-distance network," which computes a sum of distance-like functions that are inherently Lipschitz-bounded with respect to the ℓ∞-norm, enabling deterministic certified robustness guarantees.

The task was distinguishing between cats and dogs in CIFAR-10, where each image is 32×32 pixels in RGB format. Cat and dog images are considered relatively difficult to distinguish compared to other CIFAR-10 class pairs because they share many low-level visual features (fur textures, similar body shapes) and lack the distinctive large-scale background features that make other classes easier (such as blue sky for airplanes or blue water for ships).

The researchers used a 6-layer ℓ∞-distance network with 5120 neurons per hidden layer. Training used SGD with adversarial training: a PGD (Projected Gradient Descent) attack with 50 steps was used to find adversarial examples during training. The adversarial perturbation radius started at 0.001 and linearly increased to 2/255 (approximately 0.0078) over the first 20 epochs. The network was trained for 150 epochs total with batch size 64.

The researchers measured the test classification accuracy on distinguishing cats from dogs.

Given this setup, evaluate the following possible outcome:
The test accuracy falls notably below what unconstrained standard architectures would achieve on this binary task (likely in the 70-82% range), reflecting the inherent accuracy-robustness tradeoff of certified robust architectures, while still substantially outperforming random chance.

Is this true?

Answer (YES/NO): NO